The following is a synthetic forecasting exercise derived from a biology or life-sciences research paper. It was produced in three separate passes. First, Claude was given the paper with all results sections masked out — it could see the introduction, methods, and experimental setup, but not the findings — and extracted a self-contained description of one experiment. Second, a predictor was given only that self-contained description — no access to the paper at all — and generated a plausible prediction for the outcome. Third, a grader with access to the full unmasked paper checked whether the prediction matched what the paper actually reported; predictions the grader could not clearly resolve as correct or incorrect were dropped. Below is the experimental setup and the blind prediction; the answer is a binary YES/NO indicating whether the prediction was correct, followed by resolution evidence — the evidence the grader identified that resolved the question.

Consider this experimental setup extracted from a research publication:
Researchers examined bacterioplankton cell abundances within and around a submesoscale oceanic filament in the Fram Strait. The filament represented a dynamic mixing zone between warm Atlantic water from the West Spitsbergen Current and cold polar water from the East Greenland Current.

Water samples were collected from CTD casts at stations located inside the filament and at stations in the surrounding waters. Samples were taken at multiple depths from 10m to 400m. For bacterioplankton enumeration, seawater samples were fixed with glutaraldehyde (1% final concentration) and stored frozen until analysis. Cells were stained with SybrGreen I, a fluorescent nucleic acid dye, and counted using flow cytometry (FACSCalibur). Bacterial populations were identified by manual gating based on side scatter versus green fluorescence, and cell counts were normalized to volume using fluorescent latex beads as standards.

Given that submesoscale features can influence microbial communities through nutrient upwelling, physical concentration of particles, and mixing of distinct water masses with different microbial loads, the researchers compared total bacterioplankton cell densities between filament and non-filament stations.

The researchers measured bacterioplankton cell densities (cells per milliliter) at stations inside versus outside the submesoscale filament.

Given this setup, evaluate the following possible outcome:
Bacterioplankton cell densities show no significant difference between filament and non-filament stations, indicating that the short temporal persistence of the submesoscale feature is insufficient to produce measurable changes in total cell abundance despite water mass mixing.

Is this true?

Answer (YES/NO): NO